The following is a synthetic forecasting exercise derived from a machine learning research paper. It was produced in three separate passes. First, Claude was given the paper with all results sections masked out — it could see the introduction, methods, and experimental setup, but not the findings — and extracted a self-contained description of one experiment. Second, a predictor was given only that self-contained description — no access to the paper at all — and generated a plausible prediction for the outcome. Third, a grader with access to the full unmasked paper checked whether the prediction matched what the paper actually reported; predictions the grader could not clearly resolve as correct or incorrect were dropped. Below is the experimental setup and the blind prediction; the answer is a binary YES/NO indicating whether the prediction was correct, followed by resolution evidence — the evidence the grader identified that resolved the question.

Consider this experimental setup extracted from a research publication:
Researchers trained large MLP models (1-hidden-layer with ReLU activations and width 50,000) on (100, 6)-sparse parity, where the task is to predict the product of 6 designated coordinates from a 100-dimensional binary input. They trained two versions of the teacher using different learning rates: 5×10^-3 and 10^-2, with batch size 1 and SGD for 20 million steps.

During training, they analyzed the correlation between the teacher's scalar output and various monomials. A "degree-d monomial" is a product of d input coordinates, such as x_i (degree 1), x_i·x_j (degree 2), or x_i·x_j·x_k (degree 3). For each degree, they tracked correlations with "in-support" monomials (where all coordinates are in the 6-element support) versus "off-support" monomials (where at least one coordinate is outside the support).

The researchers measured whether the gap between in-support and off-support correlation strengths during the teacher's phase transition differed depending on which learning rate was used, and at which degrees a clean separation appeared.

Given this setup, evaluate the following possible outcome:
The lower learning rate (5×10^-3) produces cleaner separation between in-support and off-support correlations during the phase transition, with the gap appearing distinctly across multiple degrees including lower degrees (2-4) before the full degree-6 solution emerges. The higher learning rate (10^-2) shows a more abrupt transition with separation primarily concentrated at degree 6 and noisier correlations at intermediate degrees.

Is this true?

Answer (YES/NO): NO